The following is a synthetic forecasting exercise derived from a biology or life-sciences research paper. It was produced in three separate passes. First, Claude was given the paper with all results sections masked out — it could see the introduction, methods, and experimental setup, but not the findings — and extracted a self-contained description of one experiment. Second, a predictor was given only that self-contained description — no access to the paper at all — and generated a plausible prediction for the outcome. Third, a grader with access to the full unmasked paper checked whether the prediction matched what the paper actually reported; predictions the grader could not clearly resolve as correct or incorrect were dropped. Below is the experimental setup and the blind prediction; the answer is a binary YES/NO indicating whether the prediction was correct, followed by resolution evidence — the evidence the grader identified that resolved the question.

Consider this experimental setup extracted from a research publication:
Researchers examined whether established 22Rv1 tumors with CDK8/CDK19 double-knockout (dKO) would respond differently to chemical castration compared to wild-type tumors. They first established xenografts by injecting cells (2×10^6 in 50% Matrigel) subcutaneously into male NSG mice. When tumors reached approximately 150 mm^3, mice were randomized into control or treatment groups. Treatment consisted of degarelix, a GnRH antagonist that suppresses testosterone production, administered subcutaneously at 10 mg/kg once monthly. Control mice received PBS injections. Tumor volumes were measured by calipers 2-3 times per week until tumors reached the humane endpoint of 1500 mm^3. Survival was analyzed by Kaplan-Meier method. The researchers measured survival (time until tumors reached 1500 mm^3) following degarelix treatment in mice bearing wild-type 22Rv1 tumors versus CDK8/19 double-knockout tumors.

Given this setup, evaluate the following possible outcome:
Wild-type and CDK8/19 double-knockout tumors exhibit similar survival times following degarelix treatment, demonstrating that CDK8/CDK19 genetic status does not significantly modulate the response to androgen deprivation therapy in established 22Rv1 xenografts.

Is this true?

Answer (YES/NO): NO